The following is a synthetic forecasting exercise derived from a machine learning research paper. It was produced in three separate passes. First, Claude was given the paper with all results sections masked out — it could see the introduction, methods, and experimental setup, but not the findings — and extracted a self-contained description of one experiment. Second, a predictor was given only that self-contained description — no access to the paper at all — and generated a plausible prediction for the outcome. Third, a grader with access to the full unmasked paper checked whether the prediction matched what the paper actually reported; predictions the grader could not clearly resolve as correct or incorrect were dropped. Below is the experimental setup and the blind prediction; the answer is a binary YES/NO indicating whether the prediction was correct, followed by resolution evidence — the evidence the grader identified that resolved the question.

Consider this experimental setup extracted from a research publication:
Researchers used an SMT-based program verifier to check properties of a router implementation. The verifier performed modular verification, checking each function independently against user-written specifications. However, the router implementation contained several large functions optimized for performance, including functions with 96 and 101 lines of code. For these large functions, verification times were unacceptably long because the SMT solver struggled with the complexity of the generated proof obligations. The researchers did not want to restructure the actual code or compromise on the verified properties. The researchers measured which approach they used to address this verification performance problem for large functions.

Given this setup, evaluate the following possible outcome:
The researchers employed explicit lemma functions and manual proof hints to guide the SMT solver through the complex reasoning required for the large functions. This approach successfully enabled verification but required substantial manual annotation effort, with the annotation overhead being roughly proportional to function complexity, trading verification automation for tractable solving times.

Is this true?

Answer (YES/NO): NO